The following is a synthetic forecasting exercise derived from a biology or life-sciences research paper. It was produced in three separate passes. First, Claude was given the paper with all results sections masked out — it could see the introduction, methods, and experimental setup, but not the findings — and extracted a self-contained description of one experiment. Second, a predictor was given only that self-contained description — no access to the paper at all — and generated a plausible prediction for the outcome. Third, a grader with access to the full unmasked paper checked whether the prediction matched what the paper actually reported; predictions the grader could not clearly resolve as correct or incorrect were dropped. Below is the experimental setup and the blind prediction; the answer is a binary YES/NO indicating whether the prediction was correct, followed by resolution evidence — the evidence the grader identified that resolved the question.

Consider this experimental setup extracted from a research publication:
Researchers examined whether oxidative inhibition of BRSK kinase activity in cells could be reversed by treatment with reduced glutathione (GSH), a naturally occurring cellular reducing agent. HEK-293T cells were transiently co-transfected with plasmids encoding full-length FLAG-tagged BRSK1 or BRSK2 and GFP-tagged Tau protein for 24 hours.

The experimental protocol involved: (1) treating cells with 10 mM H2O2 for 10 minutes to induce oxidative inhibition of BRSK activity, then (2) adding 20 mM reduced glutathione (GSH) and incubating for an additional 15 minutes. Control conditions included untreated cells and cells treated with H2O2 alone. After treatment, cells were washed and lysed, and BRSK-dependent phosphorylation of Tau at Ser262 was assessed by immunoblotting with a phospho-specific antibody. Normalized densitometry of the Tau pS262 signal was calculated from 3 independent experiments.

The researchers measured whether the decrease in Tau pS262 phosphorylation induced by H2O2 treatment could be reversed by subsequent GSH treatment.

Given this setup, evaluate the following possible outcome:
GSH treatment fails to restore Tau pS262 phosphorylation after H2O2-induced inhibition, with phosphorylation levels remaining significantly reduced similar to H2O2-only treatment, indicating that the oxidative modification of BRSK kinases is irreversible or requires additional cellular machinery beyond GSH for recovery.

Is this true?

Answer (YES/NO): NO